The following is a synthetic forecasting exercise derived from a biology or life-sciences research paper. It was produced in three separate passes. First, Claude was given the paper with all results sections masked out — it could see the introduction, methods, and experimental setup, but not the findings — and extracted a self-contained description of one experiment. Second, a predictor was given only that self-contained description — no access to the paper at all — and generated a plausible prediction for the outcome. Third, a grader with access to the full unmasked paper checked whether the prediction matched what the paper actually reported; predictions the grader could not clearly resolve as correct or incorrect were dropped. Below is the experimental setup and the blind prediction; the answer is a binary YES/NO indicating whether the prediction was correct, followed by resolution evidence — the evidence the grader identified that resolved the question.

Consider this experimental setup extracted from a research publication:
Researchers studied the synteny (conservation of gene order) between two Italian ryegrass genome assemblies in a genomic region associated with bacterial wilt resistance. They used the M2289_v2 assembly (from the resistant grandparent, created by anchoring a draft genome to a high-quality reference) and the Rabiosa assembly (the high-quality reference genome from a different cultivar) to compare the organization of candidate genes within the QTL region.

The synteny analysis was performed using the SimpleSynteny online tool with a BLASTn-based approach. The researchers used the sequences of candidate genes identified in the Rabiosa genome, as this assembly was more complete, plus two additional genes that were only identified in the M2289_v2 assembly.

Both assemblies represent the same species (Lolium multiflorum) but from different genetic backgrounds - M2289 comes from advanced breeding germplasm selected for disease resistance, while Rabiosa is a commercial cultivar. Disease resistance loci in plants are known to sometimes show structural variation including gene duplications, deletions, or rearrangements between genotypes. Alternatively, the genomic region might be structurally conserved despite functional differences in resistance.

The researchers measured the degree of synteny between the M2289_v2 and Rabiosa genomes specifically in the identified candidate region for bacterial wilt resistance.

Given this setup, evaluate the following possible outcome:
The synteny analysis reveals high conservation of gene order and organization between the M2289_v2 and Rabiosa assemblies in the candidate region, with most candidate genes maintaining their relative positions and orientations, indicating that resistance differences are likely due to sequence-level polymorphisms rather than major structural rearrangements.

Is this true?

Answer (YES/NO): NO